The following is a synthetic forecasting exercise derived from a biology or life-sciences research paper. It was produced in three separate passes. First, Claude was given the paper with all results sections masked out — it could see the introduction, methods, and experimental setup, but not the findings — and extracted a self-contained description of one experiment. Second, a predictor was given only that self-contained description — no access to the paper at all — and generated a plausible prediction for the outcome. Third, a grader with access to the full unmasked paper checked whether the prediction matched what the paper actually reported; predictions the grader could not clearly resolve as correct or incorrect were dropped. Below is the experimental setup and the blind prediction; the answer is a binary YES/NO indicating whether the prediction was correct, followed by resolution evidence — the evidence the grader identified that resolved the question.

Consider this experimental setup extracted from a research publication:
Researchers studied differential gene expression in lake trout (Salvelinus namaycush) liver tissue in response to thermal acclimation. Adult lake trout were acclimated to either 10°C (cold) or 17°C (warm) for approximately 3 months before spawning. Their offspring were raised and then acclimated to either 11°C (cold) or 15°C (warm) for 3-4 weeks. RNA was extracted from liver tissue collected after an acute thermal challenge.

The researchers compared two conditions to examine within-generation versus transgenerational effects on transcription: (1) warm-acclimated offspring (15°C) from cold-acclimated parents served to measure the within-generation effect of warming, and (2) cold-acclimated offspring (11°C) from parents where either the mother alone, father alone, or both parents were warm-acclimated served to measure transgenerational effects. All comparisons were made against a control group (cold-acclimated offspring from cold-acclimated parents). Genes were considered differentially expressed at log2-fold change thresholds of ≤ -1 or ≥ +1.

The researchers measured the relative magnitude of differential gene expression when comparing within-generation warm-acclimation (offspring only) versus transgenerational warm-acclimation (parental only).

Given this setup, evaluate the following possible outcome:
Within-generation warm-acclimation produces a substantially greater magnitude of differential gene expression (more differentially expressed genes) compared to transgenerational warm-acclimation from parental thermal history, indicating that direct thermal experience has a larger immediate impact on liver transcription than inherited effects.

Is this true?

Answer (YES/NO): YES